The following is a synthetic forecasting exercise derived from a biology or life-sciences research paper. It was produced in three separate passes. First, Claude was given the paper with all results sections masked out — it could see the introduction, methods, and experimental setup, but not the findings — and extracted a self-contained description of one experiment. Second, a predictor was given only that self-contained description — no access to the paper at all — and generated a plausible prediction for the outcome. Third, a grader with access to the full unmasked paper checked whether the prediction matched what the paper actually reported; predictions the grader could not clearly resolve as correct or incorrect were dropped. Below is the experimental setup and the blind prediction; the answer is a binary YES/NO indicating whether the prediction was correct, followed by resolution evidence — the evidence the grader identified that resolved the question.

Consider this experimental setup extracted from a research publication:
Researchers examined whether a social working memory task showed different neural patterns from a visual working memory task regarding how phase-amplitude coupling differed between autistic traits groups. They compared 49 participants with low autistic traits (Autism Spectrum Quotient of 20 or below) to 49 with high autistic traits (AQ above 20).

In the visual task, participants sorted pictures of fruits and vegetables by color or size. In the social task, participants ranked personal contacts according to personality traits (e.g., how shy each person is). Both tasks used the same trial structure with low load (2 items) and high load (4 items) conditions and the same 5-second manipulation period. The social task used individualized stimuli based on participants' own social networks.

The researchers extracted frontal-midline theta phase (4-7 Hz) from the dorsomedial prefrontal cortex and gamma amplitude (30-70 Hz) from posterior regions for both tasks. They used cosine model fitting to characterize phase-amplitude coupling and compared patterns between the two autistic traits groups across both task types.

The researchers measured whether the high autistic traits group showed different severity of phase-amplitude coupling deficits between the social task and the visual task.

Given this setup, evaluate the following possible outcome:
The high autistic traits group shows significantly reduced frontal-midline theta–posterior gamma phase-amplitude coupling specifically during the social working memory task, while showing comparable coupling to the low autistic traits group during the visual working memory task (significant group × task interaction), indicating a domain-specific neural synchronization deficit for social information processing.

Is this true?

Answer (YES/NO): NO